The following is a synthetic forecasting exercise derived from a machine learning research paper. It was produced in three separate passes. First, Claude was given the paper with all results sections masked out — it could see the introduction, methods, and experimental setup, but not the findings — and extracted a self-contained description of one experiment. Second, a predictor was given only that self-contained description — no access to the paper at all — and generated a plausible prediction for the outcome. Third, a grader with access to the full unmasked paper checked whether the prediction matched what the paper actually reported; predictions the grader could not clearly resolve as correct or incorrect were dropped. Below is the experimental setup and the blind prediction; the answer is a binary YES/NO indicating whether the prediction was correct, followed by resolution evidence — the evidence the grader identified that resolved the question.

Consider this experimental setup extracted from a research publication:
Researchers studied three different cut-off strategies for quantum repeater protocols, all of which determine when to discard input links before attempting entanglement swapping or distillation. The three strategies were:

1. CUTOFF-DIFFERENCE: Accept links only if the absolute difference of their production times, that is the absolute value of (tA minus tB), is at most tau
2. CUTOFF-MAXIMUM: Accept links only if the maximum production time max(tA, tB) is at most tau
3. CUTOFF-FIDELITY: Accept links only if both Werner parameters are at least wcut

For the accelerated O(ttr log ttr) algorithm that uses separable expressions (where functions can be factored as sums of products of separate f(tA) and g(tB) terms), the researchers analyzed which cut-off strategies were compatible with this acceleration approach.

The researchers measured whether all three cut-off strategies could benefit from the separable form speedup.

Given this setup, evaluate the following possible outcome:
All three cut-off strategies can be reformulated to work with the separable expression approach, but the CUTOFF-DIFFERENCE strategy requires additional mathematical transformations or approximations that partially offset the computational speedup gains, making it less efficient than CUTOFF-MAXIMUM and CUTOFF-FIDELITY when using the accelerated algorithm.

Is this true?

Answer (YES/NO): NO